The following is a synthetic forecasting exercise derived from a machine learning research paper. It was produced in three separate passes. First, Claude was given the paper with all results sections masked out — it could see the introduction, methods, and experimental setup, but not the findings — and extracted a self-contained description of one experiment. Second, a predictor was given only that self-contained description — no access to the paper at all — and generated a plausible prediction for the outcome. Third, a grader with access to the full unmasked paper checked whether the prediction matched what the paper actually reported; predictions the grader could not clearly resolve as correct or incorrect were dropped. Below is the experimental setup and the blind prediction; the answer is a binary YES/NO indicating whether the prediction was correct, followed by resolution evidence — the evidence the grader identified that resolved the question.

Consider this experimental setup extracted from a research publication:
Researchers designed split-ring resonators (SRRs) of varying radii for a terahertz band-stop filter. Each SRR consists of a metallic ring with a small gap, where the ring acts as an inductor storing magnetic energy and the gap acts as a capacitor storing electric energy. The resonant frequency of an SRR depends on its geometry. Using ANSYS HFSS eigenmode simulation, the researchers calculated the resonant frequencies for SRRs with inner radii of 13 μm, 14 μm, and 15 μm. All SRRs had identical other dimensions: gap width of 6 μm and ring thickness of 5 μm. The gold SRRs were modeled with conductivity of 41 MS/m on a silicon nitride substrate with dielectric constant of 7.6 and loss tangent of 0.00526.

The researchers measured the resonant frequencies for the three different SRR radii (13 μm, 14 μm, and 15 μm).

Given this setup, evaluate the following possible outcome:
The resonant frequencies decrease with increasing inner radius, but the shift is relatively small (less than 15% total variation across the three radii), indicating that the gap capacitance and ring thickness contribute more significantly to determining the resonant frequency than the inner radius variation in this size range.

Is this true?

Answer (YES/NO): NO